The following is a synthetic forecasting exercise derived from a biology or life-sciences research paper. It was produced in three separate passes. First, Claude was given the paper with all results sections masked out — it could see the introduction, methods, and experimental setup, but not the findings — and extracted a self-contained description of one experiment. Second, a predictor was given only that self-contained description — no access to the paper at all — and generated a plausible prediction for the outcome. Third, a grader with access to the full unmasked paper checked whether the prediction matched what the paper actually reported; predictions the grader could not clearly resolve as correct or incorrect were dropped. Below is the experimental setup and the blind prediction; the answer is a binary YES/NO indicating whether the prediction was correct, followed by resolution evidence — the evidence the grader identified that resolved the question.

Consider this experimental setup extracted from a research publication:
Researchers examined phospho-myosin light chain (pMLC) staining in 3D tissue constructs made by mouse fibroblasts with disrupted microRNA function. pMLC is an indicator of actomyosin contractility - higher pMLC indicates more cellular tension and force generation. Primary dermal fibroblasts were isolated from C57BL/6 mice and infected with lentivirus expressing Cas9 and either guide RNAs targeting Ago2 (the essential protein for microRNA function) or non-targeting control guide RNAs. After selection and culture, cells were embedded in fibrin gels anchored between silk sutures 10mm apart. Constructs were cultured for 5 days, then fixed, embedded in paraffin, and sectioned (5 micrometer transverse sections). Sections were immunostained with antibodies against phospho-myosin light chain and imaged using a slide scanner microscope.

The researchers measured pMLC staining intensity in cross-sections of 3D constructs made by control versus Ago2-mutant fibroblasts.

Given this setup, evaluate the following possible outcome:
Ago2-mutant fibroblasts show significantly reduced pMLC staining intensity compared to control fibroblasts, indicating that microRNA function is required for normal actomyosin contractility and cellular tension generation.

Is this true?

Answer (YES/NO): NO